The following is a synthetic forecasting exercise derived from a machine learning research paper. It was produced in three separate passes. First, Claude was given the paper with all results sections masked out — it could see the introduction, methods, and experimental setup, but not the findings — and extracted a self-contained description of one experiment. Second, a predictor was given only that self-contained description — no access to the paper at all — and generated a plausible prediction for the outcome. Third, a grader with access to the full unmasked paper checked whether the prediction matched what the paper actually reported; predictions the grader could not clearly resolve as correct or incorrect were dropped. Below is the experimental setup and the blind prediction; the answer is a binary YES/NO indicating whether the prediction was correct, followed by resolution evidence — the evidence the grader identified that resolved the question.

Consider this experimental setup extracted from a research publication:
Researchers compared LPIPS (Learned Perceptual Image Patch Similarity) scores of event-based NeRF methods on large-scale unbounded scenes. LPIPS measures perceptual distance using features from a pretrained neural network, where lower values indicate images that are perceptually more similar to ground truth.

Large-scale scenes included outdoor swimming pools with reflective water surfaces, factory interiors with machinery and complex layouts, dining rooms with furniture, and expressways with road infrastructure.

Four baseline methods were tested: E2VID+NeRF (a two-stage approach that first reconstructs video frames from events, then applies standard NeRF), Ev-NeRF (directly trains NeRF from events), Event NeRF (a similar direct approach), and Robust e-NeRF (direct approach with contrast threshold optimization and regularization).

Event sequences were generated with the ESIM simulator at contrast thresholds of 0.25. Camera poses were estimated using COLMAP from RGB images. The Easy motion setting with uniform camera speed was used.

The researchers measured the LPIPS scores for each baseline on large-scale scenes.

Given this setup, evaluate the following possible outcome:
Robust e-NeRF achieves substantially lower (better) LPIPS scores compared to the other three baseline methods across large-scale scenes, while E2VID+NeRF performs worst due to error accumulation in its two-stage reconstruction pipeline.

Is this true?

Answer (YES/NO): YES